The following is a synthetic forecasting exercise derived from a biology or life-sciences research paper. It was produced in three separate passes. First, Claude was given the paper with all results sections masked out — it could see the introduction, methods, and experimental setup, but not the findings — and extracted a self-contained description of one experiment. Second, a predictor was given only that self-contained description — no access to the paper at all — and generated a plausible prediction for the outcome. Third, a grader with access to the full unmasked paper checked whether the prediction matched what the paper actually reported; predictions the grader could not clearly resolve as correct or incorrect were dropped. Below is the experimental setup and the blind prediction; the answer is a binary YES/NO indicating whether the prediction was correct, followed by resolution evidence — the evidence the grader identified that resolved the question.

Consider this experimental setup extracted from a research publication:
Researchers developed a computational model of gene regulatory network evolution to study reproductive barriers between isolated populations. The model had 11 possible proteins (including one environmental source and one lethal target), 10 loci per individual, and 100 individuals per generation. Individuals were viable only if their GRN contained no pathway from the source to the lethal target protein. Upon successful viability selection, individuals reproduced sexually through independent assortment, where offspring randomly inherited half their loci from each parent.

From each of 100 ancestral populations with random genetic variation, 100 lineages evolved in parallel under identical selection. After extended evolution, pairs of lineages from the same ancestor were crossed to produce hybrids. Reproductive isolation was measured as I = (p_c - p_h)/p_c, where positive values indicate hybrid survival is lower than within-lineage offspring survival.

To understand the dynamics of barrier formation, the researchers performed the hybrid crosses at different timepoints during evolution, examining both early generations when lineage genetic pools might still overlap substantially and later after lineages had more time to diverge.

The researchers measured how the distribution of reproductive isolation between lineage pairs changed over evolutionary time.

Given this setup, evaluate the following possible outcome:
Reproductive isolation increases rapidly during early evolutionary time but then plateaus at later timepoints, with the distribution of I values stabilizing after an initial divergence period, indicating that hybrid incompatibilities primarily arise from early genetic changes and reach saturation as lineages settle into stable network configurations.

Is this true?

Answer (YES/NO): YES